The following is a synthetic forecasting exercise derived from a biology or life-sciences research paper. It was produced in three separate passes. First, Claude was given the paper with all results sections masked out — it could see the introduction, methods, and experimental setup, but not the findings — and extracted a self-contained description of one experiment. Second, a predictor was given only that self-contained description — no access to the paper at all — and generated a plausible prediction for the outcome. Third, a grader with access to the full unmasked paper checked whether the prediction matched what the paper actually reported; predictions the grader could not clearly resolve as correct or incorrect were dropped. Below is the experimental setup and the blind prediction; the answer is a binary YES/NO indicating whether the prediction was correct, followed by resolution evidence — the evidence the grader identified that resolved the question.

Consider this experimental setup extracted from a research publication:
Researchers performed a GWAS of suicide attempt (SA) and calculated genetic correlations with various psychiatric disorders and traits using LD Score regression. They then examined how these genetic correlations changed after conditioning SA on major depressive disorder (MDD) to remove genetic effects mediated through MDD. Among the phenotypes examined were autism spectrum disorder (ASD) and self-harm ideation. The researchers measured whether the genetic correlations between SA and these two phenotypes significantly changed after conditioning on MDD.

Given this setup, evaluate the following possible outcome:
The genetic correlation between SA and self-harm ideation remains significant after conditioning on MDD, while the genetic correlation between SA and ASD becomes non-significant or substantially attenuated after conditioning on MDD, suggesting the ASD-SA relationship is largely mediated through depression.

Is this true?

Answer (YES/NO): YES